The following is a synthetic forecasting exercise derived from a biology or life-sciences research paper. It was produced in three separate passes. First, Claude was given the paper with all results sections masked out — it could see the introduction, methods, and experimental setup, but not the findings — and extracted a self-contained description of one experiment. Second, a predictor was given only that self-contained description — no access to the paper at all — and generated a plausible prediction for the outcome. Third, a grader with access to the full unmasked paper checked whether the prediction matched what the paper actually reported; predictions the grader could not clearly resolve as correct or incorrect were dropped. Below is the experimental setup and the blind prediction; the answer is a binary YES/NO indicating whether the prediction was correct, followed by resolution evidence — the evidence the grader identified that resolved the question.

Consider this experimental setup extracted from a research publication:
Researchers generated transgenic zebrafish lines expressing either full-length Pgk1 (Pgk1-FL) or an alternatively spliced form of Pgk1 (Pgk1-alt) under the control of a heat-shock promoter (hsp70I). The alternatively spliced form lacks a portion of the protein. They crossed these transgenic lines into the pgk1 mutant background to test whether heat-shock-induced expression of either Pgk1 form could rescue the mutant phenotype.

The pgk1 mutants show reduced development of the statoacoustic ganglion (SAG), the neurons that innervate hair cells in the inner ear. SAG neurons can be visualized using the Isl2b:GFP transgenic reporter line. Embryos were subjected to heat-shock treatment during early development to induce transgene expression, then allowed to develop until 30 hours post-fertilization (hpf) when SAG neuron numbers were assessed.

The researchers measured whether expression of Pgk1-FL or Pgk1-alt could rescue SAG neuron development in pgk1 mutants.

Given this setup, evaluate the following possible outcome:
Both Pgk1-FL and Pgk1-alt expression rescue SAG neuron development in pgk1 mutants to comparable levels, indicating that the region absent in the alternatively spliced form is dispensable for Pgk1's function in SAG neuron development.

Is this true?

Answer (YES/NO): NO